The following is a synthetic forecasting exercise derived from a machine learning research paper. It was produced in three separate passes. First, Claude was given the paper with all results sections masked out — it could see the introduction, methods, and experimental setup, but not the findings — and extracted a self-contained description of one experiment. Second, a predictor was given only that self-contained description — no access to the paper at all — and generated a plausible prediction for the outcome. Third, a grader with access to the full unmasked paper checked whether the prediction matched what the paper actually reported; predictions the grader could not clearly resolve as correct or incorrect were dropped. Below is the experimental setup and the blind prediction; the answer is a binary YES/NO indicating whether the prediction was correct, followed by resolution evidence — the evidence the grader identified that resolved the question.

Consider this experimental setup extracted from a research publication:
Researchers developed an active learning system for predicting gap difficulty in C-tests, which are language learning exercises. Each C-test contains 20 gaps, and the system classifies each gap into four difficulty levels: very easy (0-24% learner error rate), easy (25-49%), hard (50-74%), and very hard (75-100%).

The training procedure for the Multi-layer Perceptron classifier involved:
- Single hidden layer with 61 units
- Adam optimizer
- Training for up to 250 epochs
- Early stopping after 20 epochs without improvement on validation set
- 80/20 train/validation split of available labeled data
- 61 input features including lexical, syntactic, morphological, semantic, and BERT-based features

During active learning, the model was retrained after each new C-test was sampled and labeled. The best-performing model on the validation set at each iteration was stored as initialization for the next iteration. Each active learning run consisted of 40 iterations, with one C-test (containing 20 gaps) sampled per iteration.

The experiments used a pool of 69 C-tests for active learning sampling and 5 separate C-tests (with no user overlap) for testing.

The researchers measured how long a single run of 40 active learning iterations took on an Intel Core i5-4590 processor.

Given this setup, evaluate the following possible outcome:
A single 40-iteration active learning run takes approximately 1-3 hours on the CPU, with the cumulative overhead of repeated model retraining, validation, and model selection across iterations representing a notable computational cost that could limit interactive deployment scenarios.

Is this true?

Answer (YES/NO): NO